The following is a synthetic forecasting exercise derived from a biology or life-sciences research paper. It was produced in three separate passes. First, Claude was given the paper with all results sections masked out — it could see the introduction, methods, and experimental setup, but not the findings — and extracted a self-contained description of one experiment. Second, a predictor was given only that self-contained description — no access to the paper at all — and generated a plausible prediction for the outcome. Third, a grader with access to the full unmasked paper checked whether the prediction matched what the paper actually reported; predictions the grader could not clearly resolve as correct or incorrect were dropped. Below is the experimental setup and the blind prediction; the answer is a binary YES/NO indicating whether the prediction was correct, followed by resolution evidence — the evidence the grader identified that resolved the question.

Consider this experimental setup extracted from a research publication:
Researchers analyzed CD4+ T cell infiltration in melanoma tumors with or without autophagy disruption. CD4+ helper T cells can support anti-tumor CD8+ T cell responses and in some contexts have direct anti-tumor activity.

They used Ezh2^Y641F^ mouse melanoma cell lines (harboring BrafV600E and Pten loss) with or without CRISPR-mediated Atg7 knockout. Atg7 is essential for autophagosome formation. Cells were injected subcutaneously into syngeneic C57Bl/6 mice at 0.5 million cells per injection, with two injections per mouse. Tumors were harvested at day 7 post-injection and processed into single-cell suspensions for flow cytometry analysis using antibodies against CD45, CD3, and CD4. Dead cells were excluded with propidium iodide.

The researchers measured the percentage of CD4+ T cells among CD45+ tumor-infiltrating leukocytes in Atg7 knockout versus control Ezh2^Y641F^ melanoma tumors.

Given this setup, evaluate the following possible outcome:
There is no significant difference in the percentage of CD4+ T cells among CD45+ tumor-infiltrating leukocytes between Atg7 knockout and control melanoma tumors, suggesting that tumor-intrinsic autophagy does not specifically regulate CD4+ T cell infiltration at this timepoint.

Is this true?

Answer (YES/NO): YES